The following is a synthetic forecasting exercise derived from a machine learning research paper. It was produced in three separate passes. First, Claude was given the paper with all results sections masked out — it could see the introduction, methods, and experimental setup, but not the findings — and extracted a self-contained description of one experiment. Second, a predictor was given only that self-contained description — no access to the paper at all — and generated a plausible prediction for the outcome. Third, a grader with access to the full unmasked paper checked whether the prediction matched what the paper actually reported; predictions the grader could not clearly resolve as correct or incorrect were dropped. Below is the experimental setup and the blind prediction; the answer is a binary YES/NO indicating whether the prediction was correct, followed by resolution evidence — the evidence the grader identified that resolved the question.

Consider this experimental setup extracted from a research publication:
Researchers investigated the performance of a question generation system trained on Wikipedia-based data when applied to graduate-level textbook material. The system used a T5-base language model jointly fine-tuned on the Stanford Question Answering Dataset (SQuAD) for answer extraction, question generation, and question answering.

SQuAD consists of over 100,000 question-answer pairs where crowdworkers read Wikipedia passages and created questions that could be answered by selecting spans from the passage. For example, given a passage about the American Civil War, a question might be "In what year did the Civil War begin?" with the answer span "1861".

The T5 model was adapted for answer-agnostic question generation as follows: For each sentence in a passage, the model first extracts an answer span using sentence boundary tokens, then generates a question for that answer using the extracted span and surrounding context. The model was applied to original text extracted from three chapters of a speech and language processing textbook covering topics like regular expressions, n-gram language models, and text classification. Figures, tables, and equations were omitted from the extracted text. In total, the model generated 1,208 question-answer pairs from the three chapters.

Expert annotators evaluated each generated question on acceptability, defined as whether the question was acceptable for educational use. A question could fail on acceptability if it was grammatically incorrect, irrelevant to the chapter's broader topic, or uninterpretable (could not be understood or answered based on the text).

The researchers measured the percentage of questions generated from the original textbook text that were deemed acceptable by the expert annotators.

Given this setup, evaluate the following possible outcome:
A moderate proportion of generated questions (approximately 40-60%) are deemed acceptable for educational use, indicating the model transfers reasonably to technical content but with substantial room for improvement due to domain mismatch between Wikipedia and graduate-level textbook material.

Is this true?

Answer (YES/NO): NO